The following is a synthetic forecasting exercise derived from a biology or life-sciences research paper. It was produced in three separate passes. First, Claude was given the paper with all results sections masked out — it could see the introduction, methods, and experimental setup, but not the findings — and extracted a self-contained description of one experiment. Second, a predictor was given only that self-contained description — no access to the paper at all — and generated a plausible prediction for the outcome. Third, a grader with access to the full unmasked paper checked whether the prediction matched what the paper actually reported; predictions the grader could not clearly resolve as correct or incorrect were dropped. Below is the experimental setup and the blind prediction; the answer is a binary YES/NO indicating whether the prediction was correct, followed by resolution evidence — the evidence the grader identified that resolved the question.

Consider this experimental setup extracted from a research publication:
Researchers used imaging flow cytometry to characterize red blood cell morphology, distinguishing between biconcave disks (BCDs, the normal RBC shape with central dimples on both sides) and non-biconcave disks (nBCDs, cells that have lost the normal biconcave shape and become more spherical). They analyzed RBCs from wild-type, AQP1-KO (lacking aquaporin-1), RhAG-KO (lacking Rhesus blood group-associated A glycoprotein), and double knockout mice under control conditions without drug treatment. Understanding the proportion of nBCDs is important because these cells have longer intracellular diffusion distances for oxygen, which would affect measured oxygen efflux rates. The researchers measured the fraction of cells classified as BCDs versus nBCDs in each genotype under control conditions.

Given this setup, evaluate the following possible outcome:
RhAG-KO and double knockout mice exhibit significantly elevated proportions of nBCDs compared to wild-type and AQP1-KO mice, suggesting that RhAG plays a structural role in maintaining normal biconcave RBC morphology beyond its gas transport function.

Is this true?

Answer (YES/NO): NO